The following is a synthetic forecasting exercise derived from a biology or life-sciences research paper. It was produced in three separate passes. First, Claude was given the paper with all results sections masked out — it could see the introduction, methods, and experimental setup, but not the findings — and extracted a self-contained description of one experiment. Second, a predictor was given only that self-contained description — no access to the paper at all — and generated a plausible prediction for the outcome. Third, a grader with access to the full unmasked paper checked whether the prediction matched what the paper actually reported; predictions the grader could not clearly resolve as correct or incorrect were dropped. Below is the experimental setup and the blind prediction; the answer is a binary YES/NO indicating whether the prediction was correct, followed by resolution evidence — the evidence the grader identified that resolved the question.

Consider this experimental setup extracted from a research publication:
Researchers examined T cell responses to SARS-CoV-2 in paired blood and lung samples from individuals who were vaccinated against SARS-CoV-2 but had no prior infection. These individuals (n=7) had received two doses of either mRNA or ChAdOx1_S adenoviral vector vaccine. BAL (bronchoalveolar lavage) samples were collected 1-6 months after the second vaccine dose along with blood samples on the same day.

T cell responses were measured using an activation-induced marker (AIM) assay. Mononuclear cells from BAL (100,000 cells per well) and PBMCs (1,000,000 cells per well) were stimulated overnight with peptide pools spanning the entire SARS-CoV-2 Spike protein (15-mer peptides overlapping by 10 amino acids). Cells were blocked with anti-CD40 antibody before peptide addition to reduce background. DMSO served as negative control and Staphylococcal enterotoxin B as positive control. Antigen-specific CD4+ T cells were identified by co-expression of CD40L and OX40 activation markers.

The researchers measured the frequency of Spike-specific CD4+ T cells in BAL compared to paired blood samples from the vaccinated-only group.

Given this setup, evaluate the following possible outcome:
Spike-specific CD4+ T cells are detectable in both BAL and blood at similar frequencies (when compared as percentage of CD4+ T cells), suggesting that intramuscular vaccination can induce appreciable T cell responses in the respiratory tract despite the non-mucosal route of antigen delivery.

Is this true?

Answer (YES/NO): NO